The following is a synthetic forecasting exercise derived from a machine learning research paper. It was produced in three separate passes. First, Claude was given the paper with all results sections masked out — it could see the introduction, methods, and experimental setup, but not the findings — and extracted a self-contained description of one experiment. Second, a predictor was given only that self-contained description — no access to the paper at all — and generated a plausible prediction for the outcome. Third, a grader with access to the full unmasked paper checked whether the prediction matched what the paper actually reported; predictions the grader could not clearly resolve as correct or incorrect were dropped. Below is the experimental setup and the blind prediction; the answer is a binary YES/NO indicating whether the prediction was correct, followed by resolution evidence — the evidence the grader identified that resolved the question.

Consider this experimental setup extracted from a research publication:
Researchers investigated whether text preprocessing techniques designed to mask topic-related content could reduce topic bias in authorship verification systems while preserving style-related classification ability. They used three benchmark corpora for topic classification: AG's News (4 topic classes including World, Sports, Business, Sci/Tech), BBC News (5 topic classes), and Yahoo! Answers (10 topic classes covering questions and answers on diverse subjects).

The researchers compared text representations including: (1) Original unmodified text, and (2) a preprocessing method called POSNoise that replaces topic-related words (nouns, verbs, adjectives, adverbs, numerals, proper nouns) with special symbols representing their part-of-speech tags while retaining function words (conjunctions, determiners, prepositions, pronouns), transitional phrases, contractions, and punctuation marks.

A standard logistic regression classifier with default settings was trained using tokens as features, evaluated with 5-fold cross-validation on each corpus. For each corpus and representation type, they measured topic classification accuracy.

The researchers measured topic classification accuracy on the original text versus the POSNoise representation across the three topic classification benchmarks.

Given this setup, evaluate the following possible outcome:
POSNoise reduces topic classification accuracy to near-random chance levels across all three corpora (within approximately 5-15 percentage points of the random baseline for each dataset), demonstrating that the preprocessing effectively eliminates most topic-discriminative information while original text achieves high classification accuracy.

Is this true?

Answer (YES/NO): NO